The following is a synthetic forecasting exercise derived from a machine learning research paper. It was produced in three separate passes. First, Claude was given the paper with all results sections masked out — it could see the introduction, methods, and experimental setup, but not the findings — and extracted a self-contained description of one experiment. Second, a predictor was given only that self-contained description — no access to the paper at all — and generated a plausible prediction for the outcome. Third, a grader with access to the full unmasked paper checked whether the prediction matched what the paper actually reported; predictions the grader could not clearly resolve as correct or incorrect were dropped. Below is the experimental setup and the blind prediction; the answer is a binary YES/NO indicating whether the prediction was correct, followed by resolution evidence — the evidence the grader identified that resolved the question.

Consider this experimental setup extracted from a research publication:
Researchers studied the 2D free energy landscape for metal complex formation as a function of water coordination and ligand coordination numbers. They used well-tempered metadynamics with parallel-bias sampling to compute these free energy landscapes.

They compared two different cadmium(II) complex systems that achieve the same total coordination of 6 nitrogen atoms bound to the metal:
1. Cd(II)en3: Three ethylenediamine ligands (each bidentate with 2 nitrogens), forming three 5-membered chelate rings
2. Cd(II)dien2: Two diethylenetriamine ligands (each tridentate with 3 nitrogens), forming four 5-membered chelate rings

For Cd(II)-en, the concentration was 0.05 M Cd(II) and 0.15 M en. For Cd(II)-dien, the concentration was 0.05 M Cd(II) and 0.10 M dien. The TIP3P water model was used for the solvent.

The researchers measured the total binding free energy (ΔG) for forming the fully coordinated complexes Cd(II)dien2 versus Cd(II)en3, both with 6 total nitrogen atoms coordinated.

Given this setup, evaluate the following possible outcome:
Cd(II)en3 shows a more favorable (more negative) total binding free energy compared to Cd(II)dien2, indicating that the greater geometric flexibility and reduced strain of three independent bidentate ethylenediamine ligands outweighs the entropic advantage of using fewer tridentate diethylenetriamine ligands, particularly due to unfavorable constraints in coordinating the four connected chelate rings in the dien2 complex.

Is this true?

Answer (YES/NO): NO